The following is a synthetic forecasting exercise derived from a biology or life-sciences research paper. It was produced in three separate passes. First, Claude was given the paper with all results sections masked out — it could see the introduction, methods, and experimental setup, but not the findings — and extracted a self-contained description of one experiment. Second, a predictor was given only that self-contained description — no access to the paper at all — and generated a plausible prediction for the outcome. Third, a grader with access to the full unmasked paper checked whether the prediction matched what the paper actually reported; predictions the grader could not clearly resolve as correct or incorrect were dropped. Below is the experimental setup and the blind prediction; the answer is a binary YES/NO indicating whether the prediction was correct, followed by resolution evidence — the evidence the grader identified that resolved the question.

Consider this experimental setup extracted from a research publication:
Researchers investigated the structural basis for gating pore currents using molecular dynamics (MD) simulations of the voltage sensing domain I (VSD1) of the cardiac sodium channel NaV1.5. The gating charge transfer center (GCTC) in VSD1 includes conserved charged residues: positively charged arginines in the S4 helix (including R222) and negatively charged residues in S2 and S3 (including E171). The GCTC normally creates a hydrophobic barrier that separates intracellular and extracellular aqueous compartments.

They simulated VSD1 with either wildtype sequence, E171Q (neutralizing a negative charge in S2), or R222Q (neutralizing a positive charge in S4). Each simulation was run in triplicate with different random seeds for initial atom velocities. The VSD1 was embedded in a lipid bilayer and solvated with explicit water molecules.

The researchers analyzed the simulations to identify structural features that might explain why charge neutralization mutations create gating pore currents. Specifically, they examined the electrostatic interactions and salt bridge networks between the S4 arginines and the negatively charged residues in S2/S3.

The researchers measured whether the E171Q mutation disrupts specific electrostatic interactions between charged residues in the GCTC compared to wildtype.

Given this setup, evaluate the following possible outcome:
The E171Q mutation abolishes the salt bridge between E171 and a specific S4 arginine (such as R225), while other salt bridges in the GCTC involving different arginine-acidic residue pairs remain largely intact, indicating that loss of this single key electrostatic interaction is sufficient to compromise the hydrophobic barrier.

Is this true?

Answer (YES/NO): NO